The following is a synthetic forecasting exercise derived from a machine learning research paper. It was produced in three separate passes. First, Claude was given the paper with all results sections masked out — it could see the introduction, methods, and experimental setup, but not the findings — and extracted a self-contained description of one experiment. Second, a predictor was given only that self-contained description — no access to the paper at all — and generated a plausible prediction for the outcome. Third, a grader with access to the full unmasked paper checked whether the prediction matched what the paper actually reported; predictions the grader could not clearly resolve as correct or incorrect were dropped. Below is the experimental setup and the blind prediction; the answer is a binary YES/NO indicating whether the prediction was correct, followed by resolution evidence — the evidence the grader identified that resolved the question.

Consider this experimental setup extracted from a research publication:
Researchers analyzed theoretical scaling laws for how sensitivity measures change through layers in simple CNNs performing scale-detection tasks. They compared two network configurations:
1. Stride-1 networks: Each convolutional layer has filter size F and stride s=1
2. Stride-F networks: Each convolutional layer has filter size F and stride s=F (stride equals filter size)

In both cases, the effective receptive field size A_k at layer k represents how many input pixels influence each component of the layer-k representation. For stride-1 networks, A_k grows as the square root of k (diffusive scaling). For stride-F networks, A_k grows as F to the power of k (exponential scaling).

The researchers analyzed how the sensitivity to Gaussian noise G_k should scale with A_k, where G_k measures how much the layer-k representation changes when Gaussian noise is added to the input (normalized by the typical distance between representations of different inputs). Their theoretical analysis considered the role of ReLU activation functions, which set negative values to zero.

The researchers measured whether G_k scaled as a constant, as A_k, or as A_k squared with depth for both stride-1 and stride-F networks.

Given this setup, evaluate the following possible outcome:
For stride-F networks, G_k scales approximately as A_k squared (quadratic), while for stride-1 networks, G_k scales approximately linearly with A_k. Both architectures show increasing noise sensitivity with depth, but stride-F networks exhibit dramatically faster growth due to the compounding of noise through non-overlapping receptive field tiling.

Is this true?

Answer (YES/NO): NO